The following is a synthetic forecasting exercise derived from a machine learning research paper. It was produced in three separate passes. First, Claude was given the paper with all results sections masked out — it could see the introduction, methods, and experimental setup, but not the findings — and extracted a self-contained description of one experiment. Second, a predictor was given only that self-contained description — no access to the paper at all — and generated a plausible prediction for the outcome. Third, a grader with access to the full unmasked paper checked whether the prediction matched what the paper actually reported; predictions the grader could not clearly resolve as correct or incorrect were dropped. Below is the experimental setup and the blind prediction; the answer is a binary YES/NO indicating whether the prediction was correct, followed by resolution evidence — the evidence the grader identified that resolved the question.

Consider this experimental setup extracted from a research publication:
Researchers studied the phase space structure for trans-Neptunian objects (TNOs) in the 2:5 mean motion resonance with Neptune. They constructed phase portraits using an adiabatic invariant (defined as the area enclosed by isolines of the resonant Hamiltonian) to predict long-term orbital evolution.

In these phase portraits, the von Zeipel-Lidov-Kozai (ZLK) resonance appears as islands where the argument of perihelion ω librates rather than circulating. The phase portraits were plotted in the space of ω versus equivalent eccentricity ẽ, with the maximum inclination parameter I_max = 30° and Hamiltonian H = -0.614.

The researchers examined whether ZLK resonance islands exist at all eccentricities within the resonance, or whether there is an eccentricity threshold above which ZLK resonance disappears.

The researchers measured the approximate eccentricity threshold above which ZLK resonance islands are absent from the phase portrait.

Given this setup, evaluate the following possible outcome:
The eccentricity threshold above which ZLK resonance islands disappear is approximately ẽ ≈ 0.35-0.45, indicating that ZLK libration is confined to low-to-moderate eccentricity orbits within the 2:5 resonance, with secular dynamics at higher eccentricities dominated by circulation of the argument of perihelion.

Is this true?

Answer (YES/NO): YES